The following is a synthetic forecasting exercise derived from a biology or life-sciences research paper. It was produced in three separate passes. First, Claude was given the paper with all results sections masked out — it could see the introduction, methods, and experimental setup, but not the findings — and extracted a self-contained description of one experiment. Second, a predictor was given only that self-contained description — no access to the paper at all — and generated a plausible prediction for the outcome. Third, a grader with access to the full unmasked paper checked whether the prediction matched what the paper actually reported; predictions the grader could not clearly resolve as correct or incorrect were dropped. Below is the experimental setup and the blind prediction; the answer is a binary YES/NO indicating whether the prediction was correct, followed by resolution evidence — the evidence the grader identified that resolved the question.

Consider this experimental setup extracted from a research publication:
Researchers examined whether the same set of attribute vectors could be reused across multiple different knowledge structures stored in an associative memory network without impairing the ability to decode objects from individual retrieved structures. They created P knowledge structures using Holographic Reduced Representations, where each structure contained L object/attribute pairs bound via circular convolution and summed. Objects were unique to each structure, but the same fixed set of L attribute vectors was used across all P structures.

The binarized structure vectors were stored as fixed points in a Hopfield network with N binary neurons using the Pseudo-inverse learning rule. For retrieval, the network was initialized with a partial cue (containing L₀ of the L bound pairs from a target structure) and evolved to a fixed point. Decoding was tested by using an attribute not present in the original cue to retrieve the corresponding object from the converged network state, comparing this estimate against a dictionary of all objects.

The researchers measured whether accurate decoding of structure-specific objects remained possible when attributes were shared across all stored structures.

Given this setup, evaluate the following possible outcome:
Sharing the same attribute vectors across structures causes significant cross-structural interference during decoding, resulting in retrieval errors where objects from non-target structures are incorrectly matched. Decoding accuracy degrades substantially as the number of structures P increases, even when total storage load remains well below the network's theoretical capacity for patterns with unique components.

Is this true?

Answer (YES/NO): NO